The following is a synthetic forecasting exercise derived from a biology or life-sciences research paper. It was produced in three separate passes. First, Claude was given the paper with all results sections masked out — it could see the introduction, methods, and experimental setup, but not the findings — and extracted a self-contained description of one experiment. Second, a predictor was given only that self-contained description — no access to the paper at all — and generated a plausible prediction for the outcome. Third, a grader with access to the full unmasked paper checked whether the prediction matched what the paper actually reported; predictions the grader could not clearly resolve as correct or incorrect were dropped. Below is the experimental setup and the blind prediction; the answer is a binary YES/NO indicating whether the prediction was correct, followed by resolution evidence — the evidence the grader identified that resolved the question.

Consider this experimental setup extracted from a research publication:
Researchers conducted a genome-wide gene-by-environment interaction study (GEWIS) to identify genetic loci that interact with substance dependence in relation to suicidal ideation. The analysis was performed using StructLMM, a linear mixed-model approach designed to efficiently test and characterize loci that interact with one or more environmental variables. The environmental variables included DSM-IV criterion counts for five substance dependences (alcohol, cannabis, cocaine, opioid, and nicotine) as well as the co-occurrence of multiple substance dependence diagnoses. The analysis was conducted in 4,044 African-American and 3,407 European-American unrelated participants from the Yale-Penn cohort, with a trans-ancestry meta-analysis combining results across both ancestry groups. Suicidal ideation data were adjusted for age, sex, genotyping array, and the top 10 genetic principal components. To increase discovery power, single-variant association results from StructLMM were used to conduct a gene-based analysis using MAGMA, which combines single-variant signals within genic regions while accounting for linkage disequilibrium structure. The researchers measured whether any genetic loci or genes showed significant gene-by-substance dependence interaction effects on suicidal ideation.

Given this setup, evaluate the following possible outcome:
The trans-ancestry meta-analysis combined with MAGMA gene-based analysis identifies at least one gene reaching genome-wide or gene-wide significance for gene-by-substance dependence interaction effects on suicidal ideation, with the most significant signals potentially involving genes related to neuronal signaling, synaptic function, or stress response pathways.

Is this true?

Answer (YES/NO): NO